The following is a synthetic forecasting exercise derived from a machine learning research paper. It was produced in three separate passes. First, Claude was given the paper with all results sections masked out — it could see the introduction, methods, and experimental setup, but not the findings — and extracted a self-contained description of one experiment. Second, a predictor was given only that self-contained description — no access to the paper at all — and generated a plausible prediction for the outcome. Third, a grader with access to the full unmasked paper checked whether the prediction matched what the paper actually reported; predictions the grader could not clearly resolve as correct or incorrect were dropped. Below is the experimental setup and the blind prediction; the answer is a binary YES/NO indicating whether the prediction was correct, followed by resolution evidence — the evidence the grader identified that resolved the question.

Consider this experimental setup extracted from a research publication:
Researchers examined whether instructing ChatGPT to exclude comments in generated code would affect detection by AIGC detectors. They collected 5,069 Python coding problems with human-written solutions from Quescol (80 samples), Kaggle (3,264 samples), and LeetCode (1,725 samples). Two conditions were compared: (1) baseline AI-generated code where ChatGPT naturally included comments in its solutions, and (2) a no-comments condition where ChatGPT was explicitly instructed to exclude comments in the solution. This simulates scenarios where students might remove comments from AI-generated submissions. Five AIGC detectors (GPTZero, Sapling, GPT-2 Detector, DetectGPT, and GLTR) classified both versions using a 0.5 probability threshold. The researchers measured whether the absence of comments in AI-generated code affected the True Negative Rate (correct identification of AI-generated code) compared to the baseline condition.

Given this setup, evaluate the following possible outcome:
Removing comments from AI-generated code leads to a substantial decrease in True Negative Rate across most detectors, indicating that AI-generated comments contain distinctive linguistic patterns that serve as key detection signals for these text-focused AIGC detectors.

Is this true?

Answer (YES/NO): NO